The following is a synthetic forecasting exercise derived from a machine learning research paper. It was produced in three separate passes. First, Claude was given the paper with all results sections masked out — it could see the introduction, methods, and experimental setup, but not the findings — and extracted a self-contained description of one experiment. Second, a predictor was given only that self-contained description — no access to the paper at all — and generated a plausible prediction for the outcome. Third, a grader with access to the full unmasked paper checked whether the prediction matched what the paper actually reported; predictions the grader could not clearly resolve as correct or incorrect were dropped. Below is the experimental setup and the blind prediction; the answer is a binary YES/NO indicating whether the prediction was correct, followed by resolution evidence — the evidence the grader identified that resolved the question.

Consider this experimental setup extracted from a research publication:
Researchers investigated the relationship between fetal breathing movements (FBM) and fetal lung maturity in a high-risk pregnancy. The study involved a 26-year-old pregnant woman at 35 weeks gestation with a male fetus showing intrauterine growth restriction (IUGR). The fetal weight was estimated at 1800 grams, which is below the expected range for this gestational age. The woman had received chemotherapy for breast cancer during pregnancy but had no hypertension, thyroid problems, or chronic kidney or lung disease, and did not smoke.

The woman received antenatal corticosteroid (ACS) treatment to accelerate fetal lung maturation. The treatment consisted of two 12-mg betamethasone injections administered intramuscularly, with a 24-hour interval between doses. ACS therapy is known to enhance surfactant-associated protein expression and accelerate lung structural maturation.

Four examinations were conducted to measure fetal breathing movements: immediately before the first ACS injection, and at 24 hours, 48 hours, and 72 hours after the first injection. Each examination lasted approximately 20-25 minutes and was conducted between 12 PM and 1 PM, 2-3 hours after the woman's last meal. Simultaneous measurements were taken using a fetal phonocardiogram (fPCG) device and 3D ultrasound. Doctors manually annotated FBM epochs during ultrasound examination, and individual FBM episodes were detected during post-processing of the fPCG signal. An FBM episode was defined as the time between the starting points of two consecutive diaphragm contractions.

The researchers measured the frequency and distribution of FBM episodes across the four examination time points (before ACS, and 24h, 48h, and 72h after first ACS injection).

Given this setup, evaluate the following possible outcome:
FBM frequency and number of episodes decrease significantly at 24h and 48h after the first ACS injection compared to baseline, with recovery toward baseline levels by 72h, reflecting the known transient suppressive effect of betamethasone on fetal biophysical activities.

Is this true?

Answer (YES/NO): YES